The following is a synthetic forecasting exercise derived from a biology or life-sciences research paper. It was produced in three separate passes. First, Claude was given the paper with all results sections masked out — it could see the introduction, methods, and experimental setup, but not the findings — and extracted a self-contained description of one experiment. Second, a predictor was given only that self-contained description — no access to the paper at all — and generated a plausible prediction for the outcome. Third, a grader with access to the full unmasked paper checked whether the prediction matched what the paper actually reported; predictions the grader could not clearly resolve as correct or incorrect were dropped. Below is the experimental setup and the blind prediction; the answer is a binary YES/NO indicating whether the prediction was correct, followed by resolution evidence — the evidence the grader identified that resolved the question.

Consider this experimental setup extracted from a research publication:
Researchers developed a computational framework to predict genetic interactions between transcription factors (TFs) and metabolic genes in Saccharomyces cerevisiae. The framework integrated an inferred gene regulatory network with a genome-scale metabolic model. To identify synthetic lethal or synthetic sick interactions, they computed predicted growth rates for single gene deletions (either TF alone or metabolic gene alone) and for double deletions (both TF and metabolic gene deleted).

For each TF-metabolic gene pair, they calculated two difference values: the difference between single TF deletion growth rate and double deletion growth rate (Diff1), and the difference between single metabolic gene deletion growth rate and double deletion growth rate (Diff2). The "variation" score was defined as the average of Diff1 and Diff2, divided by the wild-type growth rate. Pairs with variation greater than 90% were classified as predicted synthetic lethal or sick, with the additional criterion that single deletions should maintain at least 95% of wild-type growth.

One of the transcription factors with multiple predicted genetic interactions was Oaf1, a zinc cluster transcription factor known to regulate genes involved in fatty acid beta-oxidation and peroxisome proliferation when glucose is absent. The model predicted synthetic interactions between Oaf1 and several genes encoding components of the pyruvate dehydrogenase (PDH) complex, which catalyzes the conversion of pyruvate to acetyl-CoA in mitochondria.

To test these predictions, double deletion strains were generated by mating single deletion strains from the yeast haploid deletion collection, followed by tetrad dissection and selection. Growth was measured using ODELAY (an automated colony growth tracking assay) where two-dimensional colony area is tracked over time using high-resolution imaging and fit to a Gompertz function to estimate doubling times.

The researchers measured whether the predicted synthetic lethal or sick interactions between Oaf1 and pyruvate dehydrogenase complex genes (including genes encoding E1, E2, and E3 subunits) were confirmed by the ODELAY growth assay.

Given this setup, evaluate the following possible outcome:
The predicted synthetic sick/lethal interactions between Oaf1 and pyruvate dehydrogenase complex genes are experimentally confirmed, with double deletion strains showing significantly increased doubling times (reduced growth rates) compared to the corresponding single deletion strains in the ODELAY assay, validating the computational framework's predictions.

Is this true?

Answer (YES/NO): YES